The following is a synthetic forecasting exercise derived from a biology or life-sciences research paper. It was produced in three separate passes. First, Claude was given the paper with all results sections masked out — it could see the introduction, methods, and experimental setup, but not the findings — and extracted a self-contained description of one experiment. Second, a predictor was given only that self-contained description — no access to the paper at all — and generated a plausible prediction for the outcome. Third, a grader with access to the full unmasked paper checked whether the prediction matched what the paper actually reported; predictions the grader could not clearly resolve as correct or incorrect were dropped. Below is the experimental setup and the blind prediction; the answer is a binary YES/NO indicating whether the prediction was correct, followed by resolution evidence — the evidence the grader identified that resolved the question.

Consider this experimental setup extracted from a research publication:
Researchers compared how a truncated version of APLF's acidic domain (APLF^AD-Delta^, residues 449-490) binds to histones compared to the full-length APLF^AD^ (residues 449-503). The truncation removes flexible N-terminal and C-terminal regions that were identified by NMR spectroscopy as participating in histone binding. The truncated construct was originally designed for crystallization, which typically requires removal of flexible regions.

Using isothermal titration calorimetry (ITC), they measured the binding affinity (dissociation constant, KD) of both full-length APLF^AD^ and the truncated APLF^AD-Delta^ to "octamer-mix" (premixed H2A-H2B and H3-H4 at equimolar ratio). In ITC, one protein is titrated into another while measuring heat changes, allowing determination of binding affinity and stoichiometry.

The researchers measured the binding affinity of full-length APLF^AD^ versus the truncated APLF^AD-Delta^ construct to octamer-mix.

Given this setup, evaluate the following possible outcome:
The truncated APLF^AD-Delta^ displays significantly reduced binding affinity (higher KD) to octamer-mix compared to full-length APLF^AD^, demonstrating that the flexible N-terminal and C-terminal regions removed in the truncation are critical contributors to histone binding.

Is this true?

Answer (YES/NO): NO